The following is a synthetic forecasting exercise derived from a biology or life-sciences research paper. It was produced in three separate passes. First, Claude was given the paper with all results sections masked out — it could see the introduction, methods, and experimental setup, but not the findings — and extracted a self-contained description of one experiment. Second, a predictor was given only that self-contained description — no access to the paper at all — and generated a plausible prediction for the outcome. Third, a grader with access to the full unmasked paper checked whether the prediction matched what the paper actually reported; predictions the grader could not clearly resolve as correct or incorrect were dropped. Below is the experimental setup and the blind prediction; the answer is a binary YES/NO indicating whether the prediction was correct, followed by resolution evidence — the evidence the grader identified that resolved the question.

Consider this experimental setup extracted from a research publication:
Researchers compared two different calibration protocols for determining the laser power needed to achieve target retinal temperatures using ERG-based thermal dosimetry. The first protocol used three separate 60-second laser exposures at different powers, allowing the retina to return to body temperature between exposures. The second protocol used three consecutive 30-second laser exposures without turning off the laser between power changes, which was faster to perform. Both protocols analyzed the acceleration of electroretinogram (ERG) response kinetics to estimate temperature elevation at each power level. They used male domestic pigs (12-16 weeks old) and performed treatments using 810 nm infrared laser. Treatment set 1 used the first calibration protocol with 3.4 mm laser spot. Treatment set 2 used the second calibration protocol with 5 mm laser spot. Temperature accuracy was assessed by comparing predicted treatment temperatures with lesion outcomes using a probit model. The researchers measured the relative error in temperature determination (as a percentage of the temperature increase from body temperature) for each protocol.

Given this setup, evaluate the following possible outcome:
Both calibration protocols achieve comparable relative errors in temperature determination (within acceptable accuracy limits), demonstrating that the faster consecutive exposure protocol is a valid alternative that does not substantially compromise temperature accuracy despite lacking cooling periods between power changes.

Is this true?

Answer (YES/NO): NO